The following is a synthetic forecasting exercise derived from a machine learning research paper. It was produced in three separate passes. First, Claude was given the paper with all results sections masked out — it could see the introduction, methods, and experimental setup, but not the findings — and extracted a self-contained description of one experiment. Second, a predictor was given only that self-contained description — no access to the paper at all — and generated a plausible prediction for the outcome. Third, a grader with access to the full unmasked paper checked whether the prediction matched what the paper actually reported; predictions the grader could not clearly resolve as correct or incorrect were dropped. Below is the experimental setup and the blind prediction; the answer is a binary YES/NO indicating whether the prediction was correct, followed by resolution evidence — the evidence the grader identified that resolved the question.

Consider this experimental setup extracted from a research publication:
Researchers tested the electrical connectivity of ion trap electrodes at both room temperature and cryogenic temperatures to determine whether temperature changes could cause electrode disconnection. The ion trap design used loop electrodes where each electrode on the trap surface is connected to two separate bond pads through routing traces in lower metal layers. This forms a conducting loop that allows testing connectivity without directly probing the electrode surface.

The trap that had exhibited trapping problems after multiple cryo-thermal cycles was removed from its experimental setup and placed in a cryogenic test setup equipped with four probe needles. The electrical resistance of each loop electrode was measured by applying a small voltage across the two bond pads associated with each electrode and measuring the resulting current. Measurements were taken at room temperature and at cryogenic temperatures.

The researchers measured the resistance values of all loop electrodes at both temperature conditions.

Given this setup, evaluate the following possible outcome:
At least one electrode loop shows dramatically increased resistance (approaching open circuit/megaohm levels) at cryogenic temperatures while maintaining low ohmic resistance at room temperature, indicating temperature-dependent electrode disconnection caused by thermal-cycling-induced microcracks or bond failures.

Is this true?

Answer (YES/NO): NO